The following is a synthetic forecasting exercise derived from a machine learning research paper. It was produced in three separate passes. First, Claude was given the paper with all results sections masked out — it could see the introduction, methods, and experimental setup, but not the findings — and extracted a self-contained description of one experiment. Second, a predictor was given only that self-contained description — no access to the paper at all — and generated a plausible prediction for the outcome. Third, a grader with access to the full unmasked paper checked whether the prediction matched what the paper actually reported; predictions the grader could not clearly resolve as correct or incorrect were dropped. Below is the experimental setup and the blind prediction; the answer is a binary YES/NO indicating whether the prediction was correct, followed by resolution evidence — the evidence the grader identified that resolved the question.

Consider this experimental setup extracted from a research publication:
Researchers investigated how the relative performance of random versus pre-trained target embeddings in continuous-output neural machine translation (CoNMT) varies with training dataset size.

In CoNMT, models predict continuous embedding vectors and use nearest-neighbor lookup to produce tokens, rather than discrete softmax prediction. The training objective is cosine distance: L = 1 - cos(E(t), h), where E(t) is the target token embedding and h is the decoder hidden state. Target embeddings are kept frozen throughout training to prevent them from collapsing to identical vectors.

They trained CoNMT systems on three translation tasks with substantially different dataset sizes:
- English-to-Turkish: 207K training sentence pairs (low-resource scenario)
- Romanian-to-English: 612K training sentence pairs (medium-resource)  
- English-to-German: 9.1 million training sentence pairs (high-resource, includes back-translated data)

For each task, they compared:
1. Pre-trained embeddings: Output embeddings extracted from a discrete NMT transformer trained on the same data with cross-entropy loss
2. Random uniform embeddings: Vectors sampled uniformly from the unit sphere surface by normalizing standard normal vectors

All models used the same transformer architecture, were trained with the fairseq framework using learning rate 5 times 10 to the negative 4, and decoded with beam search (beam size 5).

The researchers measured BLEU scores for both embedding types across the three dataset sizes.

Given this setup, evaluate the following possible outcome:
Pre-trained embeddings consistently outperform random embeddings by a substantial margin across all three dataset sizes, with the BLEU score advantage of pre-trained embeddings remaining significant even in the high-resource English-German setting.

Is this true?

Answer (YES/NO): NO